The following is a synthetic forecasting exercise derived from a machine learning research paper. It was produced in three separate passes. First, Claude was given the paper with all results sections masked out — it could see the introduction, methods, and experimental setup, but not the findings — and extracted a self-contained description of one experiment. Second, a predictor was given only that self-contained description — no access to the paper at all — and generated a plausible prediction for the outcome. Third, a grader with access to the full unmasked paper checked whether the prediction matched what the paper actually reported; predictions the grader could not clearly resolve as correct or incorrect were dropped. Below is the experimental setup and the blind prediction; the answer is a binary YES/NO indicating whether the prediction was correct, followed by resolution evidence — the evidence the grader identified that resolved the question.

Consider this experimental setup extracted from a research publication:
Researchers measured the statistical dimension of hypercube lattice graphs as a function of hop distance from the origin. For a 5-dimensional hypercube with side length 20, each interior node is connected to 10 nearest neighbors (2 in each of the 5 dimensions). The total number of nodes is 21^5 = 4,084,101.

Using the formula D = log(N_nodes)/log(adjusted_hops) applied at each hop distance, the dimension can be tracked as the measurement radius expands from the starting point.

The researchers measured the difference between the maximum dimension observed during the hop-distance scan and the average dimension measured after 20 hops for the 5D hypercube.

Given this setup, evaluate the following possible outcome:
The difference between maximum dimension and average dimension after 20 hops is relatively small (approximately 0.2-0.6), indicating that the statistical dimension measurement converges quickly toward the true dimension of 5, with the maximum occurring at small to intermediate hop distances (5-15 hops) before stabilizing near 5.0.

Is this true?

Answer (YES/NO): NO